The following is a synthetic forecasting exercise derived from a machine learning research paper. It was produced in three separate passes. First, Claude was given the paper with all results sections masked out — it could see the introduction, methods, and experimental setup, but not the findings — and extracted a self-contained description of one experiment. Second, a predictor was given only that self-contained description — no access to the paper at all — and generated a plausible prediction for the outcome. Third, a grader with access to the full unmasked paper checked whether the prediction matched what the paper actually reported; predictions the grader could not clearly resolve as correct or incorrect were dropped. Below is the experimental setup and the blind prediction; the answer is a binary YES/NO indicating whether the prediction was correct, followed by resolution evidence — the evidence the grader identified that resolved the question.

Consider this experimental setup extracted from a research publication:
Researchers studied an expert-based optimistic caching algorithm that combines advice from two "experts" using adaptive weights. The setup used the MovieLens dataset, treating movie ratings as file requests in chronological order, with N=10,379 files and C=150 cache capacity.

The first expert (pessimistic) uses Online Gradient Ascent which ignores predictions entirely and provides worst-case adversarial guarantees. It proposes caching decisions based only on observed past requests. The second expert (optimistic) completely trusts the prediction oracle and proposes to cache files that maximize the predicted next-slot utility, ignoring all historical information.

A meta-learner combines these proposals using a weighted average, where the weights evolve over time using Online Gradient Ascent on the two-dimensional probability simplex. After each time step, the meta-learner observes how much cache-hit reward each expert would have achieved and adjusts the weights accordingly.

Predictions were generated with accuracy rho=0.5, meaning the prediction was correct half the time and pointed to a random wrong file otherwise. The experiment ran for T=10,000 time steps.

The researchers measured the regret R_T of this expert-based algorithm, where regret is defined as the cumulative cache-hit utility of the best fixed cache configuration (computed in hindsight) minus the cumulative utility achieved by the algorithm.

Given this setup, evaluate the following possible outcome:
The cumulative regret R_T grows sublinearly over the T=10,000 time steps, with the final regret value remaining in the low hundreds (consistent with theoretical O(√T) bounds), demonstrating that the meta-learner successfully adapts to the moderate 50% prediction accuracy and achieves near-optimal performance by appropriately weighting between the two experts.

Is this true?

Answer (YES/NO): NO